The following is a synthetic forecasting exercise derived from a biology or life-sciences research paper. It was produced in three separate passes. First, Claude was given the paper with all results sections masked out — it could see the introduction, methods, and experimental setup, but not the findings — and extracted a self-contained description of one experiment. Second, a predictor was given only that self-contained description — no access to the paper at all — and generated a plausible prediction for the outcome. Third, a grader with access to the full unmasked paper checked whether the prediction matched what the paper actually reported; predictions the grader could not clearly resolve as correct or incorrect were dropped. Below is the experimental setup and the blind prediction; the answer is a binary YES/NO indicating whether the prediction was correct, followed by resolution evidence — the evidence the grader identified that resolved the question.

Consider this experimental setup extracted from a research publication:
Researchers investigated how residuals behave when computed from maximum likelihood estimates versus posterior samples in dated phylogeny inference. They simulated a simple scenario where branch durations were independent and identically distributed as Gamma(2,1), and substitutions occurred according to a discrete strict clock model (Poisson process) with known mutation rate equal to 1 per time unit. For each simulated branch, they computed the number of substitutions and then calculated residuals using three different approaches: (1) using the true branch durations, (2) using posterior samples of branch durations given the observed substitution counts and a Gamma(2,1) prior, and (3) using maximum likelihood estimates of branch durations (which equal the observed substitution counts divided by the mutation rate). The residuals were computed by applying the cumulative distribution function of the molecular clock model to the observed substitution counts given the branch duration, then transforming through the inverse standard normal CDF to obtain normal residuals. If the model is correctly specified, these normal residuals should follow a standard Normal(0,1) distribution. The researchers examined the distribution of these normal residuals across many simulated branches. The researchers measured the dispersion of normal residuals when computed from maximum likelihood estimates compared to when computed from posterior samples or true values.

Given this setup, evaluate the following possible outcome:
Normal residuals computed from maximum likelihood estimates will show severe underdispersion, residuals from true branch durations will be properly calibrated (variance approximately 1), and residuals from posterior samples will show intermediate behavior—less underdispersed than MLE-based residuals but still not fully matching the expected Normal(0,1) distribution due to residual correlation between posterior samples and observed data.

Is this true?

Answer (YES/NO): NO